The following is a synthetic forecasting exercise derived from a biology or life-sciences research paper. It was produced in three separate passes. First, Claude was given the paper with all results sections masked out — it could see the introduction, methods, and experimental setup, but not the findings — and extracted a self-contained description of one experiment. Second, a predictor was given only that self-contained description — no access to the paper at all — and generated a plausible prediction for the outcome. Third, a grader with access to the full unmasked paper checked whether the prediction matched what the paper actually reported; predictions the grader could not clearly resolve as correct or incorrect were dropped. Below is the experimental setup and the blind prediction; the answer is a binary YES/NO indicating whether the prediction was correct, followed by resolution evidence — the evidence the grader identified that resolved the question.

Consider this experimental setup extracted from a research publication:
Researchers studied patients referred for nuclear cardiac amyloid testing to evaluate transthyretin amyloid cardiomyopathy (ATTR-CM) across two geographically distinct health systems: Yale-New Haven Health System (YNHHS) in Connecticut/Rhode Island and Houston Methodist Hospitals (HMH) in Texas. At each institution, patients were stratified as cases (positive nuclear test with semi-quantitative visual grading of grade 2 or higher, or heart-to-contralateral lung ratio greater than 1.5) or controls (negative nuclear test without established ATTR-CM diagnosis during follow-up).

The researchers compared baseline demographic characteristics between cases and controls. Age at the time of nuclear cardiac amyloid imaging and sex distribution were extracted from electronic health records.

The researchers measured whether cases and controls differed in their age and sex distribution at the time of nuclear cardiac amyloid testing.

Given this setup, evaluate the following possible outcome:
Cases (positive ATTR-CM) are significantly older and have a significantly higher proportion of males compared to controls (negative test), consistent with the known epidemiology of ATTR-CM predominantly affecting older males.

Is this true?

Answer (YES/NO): YES